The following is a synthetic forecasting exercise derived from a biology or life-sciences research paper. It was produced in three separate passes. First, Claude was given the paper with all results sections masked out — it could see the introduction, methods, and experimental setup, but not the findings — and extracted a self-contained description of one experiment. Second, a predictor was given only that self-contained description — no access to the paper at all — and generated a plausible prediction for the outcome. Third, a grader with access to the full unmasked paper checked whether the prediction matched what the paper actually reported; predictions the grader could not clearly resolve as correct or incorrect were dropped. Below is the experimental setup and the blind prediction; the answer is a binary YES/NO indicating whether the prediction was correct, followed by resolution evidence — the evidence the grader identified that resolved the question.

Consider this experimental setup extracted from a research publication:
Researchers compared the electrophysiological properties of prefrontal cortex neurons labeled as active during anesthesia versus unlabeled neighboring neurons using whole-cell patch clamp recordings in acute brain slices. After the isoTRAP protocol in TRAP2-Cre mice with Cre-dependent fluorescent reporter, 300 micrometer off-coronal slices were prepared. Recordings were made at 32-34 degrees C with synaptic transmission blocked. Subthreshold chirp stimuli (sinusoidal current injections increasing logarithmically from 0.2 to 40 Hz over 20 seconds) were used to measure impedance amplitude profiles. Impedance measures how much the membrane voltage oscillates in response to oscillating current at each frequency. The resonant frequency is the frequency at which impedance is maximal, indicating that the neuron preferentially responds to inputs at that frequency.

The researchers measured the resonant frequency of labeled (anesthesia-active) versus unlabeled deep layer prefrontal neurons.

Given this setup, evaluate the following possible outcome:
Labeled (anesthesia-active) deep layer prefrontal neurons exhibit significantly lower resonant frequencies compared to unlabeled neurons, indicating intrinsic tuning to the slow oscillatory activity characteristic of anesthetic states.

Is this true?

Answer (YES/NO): NO